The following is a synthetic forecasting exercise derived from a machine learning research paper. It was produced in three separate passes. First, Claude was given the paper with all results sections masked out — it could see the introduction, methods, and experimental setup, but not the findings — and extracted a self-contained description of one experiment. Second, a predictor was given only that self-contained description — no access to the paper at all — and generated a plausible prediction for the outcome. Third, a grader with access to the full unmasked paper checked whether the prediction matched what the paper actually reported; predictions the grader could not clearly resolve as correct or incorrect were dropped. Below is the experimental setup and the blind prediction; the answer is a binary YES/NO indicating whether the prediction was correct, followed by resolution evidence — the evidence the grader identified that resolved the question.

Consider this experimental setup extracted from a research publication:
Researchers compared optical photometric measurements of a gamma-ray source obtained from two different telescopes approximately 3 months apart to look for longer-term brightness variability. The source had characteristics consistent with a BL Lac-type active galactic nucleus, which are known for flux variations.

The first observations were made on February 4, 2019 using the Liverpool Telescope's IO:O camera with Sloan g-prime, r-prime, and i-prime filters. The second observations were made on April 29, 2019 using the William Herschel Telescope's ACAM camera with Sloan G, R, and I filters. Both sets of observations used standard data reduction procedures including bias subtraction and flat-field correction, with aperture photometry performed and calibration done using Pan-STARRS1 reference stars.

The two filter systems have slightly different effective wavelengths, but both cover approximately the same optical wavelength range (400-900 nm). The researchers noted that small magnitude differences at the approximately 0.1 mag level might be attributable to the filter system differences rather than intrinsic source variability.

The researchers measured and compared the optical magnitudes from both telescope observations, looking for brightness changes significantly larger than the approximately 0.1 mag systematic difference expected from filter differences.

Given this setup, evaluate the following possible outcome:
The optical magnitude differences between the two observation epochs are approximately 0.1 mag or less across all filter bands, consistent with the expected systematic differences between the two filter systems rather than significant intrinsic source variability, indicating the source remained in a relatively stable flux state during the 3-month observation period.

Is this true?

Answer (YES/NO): YES